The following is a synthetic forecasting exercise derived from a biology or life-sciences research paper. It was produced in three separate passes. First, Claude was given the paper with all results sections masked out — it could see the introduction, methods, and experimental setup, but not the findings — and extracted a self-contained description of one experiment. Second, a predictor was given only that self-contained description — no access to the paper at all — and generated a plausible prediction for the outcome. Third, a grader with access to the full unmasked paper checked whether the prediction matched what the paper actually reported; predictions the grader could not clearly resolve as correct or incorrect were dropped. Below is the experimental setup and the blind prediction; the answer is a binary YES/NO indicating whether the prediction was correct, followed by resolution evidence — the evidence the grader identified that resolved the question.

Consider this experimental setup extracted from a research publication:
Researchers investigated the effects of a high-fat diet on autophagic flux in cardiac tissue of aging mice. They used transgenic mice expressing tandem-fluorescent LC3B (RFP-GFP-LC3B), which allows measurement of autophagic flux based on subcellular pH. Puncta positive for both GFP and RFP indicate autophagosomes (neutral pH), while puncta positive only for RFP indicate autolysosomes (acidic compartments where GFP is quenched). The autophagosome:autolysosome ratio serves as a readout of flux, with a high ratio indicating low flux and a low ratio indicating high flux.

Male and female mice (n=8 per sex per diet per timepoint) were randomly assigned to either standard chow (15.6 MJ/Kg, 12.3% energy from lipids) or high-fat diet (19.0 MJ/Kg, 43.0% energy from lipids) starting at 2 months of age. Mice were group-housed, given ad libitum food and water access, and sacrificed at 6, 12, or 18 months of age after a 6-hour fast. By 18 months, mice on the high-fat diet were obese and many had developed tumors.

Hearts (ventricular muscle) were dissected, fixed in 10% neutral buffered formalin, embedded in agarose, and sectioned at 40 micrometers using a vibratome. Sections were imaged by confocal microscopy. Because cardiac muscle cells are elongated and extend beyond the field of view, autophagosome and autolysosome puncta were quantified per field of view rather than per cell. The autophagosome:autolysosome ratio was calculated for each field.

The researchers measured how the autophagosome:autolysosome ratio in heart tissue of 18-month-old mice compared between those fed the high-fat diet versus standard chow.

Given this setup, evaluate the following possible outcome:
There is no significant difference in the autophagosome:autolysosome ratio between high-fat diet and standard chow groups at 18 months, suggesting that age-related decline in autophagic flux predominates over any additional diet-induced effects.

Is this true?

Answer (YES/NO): NO